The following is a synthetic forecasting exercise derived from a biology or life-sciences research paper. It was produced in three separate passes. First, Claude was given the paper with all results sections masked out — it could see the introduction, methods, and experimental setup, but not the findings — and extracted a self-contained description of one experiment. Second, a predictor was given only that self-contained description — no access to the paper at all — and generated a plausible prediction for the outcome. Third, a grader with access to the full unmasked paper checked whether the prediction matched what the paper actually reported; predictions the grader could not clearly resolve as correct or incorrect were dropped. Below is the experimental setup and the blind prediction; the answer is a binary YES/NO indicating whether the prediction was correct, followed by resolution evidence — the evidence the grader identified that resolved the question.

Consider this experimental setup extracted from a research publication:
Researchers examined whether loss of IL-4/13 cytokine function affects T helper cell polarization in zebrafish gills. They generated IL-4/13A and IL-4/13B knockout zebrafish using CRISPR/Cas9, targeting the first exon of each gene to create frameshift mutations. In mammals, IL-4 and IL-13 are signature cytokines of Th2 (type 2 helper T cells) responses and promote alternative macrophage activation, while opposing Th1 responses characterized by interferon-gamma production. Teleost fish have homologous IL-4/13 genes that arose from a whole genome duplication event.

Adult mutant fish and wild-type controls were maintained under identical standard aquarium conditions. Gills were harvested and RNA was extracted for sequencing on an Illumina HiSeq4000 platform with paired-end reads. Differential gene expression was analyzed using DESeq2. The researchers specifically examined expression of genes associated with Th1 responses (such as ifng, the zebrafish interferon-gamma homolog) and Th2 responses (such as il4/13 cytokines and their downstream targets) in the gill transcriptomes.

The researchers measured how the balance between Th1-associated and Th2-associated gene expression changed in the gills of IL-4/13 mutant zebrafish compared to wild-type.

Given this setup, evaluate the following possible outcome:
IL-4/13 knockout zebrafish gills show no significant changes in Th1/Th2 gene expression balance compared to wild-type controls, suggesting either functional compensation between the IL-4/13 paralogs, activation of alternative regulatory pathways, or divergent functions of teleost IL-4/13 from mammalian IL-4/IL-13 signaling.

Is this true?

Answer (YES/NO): NO